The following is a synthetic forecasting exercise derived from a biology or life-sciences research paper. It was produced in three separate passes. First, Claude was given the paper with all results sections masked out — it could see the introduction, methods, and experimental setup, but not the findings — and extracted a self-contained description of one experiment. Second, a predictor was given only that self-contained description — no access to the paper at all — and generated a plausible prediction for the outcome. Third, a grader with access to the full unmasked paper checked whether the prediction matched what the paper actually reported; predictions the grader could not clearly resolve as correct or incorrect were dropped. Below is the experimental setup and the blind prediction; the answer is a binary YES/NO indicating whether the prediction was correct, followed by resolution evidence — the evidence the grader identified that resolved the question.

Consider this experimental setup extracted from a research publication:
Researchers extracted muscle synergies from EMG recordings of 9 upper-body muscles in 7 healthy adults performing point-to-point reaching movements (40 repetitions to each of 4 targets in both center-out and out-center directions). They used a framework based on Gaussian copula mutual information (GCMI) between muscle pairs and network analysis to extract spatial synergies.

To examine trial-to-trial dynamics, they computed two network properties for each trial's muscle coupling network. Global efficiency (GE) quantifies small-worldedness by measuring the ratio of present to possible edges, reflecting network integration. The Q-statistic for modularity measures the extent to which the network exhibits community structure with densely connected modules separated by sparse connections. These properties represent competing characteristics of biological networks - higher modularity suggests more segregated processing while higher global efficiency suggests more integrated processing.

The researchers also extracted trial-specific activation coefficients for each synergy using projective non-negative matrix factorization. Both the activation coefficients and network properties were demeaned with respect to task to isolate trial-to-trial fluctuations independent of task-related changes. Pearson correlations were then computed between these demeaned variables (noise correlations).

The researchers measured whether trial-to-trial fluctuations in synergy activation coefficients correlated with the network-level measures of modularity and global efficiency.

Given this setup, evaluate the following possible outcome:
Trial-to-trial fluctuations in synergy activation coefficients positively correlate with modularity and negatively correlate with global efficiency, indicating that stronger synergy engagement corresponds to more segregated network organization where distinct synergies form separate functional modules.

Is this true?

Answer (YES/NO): NO